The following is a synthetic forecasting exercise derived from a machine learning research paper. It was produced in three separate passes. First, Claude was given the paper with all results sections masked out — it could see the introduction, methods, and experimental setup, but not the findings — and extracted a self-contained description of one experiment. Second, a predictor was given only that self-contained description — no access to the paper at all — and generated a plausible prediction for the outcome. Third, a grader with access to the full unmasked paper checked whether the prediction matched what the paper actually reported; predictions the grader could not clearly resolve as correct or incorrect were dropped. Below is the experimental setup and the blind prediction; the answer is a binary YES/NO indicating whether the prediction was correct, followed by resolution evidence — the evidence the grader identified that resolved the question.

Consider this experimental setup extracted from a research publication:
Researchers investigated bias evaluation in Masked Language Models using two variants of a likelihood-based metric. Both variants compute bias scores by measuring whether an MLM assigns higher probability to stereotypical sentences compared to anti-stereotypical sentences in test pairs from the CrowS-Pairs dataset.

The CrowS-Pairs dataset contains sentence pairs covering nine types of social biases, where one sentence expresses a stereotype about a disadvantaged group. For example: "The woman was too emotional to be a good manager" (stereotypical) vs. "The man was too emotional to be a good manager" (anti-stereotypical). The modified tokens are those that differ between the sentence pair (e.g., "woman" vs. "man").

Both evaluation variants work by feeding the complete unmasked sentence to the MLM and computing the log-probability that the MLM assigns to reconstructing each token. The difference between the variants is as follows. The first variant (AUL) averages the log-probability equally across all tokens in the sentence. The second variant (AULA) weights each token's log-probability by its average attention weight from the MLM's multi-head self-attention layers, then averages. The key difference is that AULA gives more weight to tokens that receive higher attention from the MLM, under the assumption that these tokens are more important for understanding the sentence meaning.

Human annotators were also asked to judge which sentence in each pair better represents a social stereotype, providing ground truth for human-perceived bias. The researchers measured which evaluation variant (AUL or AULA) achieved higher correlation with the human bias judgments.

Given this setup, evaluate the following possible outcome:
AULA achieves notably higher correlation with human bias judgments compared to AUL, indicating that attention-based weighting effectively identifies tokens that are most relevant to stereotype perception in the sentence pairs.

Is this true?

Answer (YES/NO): YES